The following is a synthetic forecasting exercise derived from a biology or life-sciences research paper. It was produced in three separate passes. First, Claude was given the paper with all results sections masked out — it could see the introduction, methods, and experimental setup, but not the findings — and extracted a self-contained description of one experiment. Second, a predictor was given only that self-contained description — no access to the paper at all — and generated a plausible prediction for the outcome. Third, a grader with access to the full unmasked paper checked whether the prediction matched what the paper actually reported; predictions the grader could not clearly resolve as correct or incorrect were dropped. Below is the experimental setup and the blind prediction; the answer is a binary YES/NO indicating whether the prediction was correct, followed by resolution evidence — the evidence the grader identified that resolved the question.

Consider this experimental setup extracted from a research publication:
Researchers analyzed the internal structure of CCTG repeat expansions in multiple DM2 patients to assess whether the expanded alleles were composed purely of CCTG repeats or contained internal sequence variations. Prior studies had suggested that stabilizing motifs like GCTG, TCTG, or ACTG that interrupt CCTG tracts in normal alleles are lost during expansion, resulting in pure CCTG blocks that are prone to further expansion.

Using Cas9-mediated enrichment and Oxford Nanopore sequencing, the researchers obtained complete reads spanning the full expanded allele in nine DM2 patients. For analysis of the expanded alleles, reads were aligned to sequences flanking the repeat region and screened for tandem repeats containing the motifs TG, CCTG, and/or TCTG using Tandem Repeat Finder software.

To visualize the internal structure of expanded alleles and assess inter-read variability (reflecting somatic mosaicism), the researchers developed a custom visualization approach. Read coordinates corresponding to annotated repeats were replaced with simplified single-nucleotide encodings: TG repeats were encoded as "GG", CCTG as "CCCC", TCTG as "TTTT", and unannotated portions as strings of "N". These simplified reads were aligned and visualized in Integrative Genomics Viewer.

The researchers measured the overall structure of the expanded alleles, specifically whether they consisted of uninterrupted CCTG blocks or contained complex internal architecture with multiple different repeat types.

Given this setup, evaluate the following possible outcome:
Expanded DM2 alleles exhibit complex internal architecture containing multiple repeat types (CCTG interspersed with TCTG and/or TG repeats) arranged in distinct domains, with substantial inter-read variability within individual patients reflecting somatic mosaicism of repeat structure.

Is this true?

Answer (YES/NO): NO